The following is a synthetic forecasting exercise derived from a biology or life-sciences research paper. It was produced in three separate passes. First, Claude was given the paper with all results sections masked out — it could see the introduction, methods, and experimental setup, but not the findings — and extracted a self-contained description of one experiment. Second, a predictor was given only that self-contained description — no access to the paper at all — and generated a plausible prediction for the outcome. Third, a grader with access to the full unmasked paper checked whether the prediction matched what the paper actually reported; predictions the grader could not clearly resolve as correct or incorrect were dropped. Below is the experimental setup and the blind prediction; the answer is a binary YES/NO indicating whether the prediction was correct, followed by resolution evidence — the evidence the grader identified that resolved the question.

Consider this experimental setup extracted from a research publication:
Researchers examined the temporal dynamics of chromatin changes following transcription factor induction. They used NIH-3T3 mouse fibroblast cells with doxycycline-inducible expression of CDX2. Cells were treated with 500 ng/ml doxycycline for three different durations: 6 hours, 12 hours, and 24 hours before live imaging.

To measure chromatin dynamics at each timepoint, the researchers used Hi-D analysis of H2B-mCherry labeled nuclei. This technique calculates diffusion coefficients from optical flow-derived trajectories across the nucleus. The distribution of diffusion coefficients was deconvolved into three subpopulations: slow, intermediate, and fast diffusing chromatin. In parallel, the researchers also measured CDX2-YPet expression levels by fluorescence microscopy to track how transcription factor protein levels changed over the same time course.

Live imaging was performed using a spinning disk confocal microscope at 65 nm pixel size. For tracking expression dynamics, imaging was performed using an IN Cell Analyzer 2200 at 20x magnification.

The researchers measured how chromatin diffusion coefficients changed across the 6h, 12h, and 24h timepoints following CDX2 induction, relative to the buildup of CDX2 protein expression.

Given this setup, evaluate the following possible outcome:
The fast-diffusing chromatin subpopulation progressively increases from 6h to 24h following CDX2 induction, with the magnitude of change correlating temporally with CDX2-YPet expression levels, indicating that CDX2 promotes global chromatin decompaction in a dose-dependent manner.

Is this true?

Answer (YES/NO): NO